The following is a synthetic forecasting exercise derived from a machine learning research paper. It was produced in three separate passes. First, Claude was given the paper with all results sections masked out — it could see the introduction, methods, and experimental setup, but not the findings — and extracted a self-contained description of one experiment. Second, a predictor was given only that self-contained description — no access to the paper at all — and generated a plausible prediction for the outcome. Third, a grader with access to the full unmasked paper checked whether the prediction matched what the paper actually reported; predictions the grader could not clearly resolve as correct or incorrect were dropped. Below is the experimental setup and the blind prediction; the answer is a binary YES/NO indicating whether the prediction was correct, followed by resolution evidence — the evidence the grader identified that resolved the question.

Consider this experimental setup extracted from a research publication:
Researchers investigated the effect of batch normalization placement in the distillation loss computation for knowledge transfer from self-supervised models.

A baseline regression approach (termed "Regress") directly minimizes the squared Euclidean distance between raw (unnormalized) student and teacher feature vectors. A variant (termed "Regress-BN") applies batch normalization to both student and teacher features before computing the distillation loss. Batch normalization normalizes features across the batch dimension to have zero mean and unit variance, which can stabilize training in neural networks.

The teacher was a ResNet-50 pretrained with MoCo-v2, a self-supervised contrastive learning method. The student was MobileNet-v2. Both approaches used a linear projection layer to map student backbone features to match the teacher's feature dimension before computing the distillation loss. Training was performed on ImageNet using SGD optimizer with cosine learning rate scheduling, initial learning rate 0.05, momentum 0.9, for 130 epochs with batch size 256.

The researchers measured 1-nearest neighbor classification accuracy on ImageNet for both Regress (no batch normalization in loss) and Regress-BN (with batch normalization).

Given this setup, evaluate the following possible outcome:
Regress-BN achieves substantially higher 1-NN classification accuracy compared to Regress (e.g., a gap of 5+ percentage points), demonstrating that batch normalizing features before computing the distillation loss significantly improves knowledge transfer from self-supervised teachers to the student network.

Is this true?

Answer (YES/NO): YES